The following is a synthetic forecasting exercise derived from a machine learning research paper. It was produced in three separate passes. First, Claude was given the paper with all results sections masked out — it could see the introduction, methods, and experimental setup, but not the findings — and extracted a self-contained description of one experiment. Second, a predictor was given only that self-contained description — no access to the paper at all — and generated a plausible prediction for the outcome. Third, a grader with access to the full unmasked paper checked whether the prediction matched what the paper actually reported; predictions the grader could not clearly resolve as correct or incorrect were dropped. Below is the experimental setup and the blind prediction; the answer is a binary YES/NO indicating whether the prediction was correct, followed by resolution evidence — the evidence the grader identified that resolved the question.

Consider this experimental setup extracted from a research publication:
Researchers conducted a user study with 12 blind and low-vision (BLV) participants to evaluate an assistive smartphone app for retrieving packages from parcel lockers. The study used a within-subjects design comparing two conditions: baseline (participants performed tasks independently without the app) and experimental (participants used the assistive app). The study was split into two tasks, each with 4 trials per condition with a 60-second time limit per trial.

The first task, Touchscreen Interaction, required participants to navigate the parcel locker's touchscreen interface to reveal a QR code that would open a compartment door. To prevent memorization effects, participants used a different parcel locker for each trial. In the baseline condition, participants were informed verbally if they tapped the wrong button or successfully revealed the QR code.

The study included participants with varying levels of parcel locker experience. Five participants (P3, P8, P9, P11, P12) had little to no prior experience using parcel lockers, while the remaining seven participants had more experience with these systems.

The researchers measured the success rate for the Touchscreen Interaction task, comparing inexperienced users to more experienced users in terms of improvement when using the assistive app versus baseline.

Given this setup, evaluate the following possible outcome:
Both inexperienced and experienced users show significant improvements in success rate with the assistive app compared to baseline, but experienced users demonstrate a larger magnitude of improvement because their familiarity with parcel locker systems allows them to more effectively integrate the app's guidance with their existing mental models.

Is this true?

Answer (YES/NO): NO